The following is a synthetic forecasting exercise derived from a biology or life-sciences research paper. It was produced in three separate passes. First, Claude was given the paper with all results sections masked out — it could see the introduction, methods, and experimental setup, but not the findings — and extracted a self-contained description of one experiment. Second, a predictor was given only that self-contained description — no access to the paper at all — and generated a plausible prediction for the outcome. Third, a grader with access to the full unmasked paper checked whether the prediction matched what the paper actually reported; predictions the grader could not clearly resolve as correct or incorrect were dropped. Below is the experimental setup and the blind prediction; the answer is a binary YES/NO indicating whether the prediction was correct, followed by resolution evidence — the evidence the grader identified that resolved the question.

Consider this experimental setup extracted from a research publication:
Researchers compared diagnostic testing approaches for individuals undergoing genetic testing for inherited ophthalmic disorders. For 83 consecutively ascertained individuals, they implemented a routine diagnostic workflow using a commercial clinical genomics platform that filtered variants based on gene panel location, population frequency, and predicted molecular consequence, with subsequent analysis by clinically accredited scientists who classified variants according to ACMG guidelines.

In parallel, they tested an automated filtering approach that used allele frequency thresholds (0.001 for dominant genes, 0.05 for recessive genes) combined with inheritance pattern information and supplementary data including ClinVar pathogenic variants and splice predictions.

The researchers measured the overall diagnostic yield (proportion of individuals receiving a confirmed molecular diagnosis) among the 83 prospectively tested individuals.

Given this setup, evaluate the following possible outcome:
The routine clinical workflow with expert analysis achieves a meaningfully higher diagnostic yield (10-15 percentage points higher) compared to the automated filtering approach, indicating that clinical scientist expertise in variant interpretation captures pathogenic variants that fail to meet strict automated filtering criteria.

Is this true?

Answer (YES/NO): NO